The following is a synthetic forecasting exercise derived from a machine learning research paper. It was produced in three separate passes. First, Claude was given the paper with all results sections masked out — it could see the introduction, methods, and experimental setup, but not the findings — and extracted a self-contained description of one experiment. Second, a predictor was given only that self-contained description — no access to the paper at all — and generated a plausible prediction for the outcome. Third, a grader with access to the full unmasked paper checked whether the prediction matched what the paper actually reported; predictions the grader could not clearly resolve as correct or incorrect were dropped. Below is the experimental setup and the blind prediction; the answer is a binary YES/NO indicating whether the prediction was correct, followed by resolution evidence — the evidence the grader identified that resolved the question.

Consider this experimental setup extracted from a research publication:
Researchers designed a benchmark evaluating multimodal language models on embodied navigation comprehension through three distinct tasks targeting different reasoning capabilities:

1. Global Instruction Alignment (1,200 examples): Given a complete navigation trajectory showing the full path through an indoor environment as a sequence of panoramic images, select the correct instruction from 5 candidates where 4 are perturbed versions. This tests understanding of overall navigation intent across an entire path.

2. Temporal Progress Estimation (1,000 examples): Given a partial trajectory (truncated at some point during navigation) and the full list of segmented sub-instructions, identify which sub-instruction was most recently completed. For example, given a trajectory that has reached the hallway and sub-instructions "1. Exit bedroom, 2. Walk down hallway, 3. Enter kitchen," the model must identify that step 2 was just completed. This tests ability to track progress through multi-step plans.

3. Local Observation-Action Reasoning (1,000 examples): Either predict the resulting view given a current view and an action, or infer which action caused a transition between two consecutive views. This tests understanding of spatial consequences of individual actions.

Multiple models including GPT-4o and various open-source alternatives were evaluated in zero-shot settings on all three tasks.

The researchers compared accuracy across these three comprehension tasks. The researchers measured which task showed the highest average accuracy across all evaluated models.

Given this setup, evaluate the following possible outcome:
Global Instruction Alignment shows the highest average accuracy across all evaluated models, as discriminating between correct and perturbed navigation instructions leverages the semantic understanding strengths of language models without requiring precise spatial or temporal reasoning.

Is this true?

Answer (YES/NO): YES